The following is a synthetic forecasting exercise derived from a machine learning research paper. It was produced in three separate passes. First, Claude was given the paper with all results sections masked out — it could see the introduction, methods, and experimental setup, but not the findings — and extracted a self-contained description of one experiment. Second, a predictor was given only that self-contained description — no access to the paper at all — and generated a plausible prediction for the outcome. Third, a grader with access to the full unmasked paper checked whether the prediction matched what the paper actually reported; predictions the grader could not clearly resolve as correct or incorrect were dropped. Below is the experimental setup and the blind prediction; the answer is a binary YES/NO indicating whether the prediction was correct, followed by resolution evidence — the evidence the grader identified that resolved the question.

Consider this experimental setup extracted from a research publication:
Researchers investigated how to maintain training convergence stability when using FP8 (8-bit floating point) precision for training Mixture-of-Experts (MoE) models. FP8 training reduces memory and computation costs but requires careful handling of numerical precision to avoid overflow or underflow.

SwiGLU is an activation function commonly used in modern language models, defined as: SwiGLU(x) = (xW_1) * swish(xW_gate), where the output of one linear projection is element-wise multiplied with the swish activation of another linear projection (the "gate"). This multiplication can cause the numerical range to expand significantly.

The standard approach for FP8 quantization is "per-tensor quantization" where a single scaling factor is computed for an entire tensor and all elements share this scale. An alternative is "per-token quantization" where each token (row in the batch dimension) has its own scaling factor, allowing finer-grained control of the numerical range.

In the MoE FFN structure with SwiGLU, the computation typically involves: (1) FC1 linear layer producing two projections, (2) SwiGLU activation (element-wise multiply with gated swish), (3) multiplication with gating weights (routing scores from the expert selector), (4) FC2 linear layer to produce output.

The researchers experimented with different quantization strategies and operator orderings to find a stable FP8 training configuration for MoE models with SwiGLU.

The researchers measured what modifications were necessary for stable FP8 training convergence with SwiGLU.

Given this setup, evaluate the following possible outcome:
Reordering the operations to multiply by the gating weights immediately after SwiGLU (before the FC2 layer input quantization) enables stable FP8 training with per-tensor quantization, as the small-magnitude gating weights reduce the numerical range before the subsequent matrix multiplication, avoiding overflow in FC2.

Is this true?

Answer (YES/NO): NO